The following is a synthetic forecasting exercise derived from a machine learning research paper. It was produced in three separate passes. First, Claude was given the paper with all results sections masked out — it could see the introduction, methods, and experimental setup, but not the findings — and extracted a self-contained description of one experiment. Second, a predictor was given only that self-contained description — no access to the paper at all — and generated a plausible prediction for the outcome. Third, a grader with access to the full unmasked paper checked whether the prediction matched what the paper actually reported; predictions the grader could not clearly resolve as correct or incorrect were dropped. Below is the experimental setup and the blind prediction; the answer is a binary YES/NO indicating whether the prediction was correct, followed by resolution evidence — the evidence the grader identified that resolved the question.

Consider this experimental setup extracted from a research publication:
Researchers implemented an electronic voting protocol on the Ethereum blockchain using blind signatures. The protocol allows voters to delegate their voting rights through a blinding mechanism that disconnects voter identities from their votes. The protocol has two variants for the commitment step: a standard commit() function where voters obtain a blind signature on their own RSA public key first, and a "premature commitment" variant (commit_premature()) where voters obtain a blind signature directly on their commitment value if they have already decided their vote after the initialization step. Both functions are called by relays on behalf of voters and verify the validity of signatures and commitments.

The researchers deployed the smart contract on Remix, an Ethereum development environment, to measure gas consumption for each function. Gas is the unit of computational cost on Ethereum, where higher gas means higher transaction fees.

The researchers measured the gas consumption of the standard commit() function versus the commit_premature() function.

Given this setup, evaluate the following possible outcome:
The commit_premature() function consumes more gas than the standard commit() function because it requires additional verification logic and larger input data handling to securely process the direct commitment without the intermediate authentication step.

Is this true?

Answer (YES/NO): NO